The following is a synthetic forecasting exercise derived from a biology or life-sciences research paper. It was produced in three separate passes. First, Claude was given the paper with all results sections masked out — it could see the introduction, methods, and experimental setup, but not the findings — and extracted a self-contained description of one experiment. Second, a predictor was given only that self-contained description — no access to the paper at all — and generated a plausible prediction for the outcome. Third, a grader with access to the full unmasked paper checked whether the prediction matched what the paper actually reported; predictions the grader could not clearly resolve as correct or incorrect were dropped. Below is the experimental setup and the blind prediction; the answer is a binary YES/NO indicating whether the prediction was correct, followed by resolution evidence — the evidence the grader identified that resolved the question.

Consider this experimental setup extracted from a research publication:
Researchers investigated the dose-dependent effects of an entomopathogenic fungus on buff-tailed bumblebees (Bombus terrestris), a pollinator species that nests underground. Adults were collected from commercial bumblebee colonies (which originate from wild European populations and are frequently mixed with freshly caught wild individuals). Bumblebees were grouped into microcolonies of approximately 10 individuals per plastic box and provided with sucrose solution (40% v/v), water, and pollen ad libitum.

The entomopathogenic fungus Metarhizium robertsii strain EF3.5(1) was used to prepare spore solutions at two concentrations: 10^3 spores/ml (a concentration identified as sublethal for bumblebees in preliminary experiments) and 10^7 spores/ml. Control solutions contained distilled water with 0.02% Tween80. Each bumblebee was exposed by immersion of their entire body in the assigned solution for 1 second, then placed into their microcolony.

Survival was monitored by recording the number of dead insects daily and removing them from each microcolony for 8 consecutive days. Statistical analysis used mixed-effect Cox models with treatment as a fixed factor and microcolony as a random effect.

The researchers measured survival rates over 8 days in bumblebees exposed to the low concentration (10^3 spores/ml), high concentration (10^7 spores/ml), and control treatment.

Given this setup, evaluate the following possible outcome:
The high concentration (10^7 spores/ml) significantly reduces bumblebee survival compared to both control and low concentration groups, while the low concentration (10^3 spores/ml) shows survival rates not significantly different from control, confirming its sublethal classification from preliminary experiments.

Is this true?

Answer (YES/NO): NO